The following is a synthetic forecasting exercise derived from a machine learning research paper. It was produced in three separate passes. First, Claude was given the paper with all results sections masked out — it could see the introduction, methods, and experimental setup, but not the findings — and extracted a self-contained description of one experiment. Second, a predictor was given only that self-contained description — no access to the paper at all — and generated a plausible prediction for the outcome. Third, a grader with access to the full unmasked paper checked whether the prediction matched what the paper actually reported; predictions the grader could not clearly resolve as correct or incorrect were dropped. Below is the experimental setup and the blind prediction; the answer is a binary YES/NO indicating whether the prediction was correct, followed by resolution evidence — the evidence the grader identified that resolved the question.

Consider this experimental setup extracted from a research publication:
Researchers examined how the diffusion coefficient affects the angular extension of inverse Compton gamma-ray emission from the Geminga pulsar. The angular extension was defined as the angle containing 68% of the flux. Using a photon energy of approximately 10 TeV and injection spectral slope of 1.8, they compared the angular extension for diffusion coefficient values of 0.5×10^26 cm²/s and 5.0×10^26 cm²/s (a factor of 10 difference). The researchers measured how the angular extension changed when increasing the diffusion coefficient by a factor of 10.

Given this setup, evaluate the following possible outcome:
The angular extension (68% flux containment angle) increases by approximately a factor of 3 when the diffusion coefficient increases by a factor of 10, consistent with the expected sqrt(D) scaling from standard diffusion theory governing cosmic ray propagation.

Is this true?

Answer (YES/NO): NO